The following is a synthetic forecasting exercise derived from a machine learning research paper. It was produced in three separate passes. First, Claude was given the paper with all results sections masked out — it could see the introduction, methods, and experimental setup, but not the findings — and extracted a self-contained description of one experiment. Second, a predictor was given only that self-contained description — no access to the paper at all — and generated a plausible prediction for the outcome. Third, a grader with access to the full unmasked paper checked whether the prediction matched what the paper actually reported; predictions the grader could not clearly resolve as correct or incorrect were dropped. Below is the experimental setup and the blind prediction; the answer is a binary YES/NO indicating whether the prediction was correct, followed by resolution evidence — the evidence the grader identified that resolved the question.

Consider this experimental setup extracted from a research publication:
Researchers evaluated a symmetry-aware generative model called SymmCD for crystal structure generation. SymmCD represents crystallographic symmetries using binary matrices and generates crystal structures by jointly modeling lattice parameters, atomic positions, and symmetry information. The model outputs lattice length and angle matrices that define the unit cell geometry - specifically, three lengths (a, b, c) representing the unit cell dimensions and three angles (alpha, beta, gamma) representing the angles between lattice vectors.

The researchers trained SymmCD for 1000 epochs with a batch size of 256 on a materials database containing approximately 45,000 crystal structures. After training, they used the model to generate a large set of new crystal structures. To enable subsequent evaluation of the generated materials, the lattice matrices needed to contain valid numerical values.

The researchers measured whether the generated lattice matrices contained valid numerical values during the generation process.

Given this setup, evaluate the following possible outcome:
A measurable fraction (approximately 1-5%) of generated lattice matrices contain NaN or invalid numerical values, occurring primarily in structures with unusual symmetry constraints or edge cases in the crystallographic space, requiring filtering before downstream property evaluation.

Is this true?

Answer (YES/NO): YES